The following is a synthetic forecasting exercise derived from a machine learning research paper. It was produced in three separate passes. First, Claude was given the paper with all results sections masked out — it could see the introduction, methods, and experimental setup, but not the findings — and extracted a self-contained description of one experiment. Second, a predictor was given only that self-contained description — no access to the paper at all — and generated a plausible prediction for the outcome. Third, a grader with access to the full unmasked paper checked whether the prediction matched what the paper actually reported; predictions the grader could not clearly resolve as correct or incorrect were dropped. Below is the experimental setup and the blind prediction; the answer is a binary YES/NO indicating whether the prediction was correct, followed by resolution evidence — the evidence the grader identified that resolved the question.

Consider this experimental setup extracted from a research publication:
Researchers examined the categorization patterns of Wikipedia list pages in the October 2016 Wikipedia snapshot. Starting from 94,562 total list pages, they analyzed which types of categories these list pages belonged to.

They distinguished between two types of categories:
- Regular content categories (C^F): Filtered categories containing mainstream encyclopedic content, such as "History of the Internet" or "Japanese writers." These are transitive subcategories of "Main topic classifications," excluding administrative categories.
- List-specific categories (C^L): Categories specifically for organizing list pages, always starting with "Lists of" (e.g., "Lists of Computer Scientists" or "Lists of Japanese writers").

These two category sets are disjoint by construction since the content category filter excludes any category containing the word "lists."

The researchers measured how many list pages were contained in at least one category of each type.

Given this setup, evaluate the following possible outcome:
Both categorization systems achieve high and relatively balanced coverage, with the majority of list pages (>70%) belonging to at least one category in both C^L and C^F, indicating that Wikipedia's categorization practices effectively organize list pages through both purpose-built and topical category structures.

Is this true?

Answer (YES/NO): YES